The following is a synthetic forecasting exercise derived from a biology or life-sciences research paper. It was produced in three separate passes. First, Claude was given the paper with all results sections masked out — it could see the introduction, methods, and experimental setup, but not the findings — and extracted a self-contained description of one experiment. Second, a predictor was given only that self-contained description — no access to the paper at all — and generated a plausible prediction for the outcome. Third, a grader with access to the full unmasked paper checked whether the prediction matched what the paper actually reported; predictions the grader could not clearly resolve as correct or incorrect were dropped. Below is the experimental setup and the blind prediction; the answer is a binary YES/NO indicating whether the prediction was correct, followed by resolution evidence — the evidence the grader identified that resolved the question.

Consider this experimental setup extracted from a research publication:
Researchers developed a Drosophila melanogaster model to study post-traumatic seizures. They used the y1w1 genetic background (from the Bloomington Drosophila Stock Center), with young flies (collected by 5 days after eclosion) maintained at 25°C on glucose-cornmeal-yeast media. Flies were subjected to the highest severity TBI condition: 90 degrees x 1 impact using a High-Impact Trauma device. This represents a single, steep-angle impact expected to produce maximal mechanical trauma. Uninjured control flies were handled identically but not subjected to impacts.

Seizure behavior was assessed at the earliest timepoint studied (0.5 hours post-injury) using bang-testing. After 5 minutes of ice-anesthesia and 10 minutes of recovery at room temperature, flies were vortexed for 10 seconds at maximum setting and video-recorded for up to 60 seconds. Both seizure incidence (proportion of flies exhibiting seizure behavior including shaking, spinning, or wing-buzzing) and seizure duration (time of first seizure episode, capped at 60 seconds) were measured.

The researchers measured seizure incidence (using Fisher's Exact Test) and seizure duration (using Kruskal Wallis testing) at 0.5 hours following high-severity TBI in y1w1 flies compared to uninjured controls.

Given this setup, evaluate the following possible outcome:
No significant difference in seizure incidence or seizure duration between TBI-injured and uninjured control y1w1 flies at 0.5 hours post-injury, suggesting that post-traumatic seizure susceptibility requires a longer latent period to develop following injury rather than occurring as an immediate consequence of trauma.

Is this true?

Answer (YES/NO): NO